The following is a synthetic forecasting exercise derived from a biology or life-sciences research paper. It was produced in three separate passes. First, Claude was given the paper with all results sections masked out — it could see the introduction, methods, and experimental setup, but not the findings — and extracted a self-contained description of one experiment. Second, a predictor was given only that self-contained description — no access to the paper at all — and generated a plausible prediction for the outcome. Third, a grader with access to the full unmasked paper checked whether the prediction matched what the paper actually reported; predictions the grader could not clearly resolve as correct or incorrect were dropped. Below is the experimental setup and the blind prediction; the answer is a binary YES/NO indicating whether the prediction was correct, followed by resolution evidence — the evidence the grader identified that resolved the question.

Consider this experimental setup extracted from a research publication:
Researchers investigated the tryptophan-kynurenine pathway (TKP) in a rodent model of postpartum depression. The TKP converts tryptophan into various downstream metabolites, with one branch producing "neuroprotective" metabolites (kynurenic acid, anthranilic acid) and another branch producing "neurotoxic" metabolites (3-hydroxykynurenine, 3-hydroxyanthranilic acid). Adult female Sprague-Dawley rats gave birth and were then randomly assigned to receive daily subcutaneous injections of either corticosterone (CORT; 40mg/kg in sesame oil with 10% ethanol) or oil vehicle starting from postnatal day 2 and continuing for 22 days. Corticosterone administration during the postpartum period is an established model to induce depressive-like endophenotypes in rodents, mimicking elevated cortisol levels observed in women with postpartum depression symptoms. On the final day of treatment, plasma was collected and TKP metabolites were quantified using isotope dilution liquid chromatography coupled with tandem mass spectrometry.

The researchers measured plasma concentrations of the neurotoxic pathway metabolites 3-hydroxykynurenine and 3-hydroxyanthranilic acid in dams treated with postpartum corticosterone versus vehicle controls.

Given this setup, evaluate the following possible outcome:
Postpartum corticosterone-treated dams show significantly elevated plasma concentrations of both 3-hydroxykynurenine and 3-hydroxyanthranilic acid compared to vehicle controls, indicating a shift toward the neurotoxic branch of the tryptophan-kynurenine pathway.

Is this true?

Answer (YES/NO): YES